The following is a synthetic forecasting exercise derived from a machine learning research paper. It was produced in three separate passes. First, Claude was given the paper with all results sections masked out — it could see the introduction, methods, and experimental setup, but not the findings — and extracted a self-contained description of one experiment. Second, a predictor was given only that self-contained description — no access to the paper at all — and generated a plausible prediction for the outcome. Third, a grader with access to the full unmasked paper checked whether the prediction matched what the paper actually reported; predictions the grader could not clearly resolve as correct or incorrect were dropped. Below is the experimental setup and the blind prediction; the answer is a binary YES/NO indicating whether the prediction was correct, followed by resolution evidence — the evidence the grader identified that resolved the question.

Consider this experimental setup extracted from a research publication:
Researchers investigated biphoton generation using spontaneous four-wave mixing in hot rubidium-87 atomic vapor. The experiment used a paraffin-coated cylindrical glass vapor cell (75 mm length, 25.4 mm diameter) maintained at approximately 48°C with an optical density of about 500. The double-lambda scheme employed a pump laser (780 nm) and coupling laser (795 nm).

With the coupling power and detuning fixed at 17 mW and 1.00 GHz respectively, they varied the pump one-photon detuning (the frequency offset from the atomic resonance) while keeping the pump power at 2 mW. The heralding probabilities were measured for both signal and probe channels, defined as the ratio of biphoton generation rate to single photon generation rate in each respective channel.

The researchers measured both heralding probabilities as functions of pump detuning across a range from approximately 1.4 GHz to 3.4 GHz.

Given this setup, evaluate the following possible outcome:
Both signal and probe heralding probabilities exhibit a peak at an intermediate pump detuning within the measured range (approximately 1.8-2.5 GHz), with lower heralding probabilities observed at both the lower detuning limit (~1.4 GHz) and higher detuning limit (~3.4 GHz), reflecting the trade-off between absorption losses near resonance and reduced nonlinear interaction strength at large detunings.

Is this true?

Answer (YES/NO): NO